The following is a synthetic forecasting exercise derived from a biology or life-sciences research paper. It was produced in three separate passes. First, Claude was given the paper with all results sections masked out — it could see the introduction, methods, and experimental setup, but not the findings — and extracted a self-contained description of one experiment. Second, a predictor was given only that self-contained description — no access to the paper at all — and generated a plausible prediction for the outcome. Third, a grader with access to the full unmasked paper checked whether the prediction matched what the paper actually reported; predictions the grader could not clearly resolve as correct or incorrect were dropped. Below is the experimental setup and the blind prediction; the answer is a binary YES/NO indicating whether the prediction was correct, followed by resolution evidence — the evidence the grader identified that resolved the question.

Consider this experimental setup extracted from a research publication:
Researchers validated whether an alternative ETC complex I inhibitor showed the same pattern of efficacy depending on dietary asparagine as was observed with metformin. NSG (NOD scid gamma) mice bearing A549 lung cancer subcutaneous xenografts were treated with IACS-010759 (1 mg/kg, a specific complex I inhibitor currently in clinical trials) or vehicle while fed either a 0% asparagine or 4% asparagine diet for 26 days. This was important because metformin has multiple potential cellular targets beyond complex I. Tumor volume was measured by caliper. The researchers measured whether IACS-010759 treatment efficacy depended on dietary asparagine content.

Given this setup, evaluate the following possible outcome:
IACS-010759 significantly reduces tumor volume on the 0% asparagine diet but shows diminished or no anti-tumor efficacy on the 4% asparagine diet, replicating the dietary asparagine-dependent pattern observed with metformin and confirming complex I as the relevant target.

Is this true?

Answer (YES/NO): YES